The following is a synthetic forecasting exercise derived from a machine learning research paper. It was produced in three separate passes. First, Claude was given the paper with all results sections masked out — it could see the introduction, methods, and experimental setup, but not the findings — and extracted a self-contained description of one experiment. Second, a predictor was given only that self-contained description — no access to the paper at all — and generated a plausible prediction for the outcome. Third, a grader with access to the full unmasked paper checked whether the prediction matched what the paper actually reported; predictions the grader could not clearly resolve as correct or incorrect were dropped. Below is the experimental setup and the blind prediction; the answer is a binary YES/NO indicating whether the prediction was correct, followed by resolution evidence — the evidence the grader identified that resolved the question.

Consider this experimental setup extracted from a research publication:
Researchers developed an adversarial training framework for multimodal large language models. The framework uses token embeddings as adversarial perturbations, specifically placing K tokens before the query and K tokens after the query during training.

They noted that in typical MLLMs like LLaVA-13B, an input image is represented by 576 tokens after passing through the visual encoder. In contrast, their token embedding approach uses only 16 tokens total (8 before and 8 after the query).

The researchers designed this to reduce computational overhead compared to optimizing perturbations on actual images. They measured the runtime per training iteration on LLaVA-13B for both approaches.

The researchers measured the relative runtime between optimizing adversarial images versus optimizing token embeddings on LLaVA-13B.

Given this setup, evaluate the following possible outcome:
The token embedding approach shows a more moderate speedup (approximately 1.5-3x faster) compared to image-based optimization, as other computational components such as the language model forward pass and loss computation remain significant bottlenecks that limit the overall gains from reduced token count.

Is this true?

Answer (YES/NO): NO